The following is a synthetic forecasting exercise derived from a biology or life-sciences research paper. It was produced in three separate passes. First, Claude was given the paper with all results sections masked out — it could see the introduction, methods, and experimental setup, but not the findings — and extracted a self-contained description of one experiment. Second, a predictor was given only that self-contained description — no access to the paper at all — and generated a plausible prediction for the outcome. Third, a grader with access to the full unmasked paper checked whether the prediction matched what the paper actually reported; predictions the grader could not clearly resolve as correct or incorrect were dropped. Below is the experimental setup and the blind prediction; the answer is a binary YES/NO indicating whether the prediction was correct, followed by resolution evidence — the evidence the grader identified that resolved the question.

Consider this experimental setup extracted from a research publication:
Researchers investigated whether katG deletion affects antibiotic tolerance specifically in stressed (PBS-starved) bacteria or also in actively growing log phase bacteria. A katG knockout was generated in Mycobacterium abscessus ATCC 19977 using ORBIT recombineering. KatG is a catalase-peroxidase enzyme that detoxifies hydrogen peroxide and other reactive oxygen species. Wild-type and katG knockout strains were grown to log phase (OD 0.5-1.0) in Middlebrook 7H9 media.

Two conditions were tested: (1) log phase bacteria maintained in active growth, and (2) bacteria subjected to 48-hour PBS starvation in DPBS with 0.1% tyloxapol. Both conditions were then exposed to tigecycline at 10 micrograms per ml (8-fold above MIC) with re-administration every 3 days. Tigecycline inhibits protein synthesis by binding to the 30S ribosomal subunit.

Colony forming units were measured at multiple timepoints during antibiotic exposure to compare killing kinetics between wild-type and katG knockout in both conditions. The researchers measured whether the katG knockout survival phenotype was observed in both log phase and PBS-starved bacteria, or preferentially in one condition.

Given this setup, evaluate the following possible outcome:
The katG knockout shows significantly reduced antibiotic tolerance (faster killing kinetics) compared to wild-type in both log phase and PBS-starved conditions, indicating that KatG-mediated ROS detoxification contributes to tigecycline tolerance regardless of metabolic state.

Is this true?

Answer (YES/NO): YES